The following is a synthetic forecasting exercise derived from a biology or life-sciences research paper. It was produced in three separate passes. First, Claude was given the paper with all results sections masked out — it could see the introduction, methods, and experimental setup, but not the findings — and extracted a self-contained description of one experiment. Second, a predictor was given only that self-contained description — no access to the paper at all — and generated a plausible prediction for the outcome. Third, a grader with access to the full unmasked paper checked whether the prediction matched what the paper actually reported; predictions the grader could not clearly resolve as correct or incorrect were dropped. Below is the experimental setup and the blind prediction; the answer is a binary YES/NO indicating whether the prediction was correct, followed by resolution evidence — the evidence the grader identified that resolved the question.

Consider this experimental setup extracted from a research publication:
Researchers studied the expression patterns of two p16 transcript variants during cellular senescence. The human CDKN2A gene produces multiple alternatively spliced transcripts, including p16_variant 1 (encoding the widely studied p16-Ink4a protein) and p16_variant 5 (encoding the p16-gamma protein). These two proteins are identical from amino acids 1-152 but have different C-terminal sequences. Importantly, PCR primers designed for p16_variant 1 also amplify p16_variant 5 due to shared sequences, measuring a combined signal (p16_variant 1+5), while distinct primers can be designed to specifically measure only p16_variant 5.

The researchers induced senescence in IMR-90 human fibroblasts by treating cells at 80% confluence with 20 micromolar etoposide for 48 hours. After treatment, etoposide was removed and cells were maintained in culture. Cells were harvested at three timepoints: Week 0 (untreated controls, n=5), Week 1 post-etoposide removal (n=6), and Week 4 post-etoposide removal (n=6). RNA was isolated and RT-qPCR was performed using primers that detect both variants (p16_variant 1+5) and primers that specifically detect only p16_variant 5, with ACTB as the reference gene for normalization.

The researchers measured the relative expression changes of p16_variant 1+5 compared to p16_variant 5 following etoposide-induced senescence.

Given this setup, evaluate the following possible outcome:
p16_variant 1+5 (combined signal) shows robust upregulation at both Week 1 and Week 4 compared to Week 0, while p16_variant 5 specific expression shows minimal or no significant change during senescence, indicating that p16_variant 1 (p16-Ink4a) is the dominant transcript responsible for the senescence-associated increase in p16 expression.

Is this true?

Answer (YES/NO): NO